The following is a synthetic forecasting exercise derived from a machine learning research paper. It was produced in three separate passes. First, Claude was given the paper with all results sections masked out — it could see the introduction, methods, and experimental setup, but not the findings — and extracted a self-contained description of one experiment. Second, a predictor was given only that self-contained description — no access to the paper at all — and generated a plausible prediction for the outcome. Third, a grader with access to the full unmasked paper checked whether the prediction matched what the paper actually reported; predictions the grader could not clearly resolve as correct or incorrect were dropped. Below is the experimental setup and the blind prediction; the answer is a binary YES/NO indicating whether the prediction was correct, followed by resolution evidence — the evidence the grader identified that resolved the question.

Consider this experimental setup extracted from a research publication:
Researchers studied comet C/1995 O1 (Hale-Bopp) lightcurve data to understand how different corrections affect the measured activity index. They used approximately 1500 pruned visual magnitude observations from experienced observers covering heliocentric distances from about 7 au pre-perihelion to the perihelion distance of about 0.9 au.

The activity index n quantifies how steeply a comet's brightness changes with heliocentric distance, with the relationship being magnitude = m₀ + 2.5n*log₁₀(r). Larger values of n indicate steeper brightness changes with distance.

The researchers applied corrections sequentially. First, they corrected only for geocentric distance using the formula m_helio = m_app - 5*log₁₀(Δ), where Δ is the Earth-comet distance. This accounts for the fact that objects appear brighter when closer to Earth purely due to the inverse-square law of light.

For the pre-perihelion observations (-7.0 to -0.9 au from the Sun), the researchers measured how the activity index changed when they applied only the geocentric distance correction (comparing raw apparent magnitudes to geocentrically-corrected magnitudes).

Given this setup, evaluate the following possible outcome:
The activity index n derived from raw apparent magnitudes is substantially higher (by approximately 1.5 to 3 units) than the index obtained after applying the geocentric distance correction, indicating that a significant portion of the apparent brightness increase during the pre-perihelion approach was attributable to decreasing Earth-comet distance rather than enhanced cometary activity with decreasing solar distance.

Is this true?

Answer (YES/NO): NO